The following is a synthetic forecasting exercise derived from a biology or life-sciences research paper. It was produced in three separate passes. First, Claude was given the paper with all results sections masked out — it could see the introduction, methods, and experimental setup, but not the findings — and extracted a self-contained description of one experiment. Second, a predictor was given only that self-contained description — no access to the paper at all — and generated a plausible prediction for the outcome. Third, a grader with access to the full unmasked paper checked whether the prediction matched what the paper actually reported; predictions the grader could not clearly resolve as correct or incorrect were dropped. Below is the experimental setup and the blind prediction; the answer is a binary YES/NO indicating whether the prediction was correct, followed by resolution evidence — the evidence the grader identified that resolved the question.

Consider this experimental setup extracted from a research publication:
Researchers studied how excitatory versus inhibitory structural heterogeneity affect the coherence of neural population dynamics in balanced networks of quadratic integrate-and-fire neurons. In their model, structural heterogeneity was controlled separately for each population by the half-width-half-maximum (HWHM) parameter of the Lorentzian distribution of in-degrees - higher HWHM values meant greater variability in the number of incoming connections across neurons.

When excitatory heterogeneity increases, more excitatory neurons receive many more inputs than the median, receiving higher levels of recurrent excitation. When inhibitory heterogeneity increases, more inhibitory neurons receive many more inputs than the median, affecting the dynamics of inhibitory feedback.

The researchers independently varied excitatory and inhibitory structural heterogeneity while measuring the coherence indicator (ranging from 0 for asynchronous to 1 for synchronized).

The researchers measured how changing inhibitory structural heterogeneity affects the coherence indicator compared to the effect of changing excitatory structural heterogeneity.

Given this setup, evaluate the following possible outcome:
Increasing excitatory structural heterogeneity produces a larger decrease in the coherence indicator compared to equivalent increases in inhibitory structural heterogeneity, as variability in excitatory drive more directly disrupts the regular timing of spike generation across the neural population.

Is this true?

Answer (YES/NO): NO